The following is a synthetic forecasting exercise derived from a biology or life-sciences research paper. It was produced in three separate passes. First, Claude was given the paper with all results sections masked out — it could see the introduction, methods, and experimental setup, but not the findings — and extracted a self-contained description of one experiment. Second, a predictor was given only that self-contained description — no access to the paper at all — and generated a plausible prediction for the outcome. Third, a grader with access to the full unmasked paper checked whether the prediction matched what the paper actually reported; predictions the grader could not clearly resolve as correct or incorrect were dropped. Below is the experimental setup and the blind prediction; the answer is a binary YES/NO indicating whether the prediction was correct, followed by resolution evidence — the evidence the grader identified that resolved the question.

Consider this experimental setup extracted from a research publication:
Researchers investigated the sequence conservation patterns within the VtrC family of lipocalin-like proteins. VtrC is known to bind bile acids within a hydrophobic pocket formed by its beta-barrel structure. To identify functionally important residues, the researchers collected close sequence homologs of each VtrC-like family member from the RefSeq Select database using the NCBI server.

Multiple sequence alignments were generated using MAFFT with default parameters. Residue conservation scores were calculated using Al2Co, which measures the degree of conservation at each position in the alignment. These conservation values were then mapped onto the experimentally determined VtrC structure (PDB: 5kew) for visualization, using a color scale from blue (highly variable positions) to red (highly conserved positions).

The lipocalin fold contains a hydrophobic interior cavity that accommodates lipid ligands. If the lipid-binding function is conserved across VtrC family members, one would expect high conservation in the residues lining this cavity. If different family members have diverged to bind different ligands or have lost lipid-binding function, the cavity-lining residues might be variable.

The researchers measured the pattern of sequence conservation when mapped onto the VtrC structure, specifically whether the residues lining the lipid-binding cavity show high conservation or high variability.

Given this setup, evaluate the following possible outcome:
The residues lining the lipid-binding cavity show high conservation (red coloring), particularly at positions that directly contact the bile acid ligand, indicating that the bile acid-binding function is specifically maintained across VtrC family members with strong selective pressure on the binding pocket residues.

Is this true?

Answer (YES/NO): NO